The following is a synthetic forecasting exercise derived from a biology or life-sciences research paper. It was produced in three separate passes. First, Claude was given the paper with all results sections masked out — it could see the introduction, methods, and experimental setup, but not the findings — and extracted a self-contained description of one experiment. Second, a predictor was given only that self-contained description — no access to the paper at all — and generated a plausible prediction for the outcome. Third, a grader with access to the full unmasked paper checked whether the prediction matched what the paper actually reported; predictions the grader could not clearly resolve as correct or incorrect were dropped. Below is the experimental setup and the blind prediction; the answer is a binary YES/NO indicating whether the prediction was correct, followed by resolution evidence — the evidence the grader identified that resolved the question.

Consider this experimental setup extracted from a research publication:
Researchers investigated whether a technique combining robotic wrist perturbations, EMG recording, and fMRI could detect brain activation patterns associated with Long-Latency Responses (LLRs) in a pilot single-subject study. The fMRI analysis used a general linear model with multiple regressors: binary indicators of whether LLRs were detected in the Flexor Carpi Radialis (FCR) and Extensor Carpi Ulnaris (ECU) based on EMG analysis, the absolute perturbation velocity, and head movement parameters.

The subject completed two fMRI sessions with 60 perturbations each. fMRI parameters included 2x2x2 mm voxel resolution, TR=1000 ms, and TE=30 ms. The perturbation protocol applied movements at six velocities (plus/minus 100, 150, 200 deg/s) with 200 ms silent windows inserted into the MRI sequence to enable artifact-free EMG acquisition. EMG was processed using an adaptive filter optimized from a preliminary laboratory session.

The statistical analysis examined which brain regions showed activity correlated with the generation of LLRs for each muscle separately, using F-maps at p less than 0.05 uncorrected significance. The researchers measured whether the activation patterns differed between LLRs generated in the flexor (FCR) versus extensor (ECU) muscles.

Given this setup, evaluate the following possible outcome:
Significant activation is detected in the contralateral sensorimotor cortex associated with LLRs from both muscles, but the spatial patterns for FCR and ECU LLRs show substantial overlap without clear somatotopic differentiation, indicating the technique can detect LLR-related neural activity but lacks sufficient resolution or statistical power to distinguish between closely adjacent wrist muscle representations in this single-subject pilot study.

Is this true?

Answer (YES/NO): NO